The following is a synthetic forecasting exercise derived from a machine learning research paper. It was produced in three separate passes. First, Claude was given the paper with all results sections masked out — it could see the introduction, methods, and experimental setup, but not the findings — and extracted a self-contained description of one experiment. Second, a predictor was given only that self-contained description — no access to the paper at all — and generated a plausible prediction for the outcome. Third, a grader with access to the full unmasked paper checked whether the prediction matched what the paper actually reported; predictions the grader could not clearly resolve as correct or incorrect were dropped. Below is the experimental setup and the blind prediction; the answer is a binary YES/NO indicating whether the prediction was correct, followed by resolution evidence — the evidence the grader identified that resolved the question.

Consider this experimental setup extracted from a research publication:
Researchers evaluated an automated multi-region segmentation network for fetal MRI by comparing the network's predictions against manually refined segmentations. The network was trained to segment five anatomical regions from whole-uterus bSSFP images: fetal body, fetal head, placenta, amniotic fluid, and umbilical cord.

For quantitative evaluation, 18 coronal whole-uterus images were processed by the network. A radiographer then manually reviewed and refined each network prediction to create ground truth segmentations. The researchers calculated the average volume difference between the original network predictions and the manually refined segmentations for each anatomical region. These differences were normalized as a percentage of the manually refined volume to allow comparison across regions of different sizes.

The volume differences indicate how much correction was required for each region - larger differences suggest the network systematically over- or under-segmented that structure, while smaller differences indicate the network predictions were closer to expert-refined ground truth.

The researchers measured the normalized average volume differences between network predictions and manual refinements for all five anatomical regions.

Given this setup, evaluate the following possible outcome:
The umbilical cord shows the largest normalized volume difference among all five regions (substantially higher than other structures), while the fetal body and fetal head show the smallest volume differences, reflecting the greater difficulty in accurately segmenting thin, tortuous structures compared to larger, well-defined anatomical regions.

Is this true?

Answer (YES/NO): YES